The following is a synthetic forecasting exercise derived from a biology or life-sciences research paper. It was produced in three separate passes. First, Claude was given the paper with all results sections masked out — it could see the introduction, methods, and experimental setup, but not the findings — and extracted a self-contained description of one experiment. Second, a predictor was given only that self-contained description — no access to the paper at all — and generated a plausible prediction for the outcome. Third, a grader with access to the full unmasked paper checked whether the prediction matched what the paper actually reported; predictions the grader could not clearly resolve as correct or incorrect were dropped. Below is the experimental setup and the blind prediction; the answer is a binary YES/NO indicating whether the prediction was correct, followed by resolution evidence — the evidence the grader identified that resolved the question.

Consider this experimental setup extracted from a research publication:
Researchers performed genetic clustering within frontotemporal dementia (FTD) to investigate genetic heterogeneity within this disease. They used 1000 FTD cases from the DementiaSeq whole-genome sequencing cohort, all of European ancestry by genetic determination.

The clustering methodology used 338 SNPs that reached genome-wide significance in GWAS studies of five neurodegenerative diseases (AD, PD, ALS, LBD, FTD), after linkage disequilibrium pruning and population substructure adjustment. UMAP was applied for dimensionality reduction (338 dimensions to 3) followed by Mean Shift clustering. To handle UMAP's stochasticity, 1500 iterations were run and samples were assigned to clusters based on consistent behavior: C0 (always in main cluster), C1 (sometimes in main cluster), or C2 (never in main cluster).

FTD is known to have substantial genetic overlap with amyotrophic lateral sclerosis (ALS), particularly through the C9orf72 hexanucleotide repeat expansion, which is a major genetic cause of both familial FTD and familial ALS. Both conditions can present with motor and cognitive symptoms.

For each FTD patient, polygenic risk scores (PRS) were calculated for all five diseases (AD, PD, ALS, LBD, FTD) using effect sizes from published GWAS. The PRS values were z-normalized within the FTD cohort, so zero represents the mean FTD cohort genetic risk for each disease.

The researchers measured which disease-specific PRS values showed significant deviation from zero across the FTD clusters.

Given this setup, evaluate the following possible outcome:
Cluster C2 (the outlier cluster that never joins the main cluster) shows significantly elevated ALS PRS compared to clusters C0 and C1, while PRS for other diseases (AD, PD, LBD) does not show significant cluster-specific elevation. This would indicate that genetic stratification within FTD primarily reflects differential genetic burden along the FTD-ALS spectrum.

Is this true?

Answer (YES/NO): NO